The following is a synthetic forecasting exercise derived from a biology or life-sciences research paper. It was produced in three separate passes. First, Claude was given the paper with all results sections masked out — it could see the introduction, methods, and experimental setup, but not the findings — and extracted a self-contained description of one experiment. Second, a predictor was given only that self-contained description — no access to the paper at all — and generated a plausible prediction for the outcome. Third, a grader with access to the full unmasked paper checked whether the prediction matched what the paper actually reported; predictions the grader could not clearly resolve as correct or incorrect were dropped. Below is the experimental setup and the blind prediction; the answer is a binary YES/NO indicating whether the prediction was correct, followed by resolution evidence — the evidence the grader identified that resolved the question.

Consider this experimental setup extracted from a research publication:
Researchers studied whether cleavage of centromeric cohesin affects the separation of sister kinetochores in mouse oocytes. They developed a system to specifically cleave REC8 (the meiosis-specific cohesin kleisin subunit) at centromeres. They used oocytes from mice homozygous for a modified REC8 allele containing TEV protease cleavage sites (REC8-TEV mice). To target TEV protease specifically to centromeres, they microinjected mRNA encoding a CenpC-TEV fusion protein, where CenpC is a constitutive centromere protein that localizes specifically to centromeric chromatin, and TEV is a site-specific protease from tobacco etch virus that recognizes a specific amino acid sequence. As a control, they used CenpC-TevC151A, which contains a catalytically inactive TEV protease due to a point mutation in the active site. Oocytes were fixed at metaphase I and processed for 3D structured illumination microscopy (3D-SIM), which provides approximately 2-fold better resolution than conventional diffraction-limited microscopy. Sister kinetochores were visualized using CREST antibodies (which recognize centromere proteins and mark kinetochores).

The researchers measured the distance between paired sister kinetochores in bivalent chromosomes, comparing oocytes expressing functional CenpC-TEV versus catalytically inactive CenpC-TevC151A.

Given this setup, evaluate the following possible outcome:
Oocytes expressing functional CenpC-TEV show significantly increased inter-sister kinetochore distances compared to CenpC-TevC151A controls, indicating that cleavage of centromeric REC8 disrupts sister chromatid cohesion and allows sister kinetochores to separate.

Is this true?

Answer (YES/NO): YES